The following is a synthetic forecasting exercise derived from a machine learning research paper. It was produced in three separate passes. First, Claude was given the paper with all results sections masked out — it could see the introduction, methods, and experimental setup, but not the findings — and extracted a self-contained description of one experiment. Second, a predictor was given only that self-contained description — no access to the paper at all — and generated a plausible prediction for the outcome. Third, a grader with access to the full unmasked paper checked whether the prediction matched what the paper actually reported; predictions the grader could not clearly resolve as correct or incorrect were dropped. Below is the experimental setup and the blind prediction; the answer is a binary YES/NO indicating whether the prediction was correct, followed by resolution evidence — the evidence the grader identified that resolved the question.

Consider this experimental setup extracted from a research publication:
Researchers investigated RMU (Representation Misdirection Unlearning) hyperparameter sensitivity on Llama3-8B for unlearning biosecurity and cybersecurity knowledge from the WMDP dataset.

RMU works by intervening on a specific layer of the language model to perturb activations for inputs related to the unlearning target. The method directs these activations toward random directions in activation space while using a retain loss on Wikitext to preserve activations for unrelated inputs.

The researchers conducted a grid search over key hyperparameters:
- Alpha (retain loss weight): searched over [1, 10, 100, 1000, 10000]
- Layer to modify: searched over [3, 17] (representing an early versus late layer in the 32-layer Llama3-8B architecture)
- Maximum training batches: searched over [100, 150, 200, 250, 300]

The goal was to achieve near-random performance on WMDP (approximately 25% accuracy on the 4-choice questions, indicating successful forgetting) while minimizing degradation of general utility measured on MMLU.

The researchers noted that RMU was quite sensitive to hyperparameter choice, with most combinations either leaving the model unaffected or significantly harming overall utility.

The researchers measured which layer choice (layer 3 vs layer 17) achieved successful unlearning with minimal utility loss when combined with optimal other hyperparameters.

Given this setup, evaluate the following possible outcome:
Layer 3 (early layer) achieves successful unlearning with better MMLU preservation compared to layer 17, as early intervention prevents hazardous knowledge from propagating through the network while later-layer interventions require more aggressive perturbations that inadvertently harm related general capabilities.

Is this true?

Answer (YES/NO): YES